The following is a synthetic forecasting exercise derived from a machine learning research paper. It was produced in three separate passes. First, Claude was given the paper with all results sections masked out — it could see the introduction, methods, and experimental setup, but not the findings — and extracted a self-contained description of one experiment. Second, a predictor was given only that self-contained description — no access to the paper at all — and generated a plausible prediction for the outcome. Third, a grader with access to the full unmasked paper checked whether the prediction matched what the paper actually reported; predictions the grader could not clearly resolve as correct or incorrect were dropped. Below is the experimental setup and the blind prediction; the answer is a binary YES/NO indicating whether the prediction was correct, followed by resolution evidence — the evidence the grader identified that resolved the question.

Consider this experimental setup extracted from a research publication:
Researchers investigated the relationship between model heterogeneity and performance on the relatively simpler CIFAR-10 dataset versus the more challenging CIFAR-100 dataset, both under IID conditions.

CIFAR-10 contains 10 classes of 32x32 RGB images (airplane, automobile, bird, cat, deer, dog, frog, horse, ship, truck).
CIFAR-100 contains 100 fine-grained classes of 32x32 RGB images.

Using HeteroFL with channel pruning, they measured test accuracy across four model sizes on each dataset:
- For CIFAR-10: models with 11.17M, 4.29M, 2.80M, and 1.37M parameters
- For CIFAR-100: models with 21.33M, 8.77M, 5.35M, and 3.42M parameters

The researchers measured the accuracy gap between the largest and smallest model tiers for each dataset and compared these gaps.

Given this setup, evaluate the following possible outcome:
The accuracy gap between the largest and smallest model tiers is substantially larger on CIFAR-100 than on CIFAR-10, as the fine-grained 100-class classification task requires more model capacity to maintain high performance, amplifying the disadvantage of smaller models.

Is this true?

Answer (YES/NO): YES